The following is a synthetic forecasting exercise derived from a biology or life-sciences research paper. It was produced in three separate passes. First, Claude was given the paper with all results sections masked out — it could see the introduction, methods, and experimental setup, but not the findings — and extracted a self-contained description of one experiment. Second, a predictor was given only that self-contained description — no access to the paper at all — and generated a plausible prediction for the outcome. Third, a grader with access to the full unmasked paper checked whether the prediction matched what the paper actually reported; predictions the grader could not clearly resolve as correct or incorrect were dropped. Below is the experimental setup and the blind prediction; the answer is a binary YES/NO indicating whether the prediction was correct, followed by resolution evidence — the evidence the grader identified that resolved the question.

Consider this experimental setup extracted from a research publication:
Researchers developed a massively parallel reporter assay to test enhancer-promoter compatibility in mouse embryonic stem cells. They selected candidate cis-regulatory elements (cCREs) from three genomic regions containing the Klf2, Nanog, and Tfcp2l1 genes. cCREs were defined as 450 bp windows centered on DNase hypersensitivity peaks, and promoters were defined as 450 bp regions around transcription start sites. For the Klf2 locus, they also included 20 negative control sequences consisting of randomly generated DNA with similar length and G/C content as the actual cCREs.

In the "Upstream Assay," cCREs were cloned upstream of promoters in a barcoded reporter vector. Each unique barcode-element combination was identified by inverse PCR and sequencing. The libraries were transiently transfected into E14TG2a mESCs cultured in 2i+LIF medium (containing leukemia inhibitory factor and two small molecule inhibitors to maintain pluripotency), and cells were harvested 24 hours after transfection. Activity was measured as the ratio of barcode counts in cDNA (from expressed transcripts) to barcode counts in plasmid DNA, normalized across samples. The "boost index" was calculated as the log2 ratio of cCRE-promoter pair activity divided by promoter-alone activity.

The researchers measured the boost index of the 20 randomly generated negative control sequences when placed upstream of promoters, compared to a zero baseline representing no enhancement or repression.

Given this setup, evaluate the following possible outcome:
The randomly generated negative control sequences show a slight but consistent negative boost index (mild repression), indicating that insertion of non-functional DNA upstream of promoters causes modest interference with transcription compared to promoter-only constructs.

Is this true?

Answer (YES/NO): YES